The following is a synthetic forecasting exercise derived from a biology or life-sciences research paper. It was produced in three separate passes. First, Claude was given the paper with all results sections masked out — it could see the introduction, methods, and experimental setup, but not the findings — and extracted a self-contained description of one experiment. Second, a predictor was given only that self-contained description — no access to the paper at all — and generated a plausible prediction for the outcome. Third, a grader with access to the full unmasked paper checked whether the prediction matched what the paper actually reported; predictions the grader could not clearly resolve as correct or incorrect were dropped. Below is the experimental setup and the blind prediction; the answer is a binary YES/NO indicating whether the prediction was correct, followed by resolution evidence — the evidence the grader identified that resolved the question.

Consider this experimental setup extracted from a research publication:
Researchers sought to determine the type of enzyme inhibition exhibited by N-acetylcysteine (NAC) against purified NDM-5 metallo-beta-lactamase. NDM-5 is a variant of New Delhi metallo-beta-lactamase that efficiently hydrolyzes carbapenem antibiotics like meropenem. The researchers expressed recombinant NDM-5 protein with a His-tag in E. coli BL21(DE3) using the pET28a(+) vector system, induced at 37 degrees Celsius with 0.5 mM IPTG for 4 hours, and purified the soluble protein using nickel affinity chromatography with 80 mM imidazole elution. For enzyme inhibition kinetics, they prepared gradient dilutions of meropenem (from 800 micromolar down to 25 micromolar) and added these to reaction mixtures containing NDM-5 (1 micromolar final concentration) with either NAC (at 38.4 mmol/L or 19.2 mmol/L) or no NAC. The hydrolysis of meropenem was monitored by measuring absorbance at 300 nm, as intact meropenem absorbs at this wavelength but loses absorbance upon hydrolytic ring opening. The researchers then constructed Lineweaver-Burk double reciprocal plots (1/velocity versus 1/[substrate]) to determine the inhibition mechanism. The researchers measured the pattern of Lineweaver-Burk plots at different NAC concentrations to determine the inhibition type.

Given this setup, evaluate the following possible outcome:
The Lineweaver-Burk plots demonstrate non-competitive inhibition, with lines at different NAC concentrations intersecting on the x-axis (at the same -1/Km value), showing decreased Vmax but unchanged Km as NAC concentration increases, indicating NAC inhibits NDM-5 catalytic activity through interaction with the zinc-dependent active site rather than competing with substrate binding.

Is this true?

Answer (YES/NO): NO